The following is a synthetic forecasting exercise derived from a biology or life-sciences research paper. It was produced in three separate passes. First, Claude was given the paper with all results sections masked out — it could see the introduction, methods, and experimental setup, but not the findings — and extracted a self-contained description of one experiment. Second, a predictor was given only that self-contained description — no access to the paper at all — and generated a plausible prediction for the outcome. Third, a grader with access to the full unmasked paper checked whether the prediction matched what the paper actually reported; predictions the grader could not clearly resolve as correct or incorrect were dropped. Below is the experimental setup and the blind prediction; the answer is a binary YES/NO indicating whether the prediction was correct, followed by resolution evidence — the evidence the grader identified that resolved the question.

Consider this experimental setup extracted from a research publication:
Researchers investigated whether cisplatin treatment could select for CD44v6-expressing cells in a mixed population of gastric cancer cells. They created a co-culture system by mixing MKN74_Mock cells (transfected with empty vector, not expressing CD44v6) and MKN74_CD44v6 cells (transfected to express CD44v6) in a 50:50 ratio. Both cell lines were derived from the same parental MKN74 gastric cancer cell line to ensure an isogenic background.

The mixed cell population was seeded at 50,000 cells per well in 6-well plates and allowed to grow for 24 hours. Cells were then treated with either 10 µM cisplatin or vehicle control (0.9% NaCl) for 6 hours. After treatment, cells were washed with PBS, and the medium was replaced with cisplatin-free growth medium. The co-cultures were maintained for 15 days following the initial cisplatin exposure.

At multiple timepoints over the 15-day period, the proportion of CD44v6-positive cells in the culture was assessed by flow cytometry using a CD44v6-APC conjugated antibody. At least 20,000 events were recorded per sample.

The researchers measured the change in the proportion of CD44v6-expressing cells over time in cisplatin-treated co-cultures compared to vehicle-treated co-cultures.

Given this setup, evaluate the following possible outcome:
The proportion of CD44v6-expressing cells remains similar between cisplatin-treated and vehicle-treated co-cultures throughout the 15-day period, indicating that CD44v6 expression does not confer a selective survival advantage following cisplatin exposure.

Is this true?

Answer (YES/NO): NO